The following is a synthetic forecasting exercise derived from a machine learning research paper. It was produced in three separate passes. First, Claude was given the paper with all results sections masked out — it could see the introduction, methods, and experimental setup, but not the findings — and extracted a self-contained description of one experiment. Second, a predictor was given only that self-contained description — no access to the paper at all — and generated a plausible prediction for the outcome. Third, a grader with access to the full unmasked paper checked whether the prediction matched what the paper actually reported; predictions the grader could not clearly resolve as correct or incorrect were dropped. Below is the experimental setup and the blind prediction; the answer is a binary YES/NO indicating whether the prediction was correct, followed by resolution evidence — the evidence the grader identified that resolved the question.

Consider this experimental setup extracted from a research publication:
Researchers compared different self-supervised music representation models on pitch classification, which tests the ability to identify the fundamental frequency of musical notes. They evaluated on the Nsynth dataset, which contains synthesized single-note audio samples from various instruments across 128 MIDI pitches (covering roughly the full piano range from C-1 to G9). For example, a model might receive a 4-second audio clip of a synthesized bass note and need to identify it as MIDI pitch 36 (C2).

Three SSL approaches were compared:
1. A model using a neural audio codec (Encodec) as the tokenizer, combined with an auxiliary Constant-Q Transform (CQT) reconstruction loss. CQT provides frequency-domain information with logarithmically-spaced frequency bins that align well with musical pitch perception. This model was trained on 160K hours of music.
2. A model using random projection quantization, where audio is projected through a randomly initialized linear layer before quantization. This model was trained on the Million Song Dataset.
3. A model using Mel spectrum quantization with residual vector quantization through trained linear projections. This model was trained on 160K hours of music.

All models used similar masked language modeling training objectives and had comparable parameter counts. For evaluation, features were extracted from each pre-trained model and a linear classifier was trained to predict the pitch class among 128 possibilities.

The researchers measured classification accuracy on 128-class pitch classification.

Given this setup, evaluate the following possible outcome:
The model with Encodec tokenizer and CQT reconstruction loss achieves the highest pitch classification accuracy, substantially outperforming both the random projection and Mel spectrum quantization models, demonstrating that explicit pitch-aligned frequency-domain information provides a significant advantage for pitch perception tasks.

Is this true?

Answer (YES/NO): YES